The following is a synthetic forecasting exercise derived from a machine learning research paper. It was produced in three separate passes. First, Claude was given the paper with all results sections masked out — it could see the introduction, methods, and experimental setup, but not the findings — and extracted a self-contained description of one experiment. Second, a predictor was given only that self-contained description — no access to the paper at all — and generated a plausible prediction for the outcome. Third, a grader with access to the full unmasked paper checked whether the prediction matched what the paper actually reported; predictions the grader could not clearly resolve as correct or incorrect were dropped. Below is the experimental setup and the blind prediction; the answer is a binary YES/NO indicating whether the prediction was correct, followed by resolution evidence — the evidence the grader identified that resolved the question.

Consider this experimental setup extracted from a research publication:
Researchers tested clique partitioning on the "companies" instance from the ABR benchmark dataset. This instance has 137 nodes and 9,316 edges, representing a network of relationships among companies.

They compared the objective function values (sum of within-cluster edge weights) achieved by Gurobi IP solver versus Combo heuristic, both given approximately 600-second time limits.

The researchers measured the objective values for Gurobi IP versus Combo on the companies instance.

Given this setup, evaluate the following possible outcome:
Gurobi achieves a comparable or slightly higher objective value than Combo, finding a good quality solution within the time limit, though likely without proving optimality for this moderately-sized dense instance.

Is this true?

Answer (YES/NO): NO